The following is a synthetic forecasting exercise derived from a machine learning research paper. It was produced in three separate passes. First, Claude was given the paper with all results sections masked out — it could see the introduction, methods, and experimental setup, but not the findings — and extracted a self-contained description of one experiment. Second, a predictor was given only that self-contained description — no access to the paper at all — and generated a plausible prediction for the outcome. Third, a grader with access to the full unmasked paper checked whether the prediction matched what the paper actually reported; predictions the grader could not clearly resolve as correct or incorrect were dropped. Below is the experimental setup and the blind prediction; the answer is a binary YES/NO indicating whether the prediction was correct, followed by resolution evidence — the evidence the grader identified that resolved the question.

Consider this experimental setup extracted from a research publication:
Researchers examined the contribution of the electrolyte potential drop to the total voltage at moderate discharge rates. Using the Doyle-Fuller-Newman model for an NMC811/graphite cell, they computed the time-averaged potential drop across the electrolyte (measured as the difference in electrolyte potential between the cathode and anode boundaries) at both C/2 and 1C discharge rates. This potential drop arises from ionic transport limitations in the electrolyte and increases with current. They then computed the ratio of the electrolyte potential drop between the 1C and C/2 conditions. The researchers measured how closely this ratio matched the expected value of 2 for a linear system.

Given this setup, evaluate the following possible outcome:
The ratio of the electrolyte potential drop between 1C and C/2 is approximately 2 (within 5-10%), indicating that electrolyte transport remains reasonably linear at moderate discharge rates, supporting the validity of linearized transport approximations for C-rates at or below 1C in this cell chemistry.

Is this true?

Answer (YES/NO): YES